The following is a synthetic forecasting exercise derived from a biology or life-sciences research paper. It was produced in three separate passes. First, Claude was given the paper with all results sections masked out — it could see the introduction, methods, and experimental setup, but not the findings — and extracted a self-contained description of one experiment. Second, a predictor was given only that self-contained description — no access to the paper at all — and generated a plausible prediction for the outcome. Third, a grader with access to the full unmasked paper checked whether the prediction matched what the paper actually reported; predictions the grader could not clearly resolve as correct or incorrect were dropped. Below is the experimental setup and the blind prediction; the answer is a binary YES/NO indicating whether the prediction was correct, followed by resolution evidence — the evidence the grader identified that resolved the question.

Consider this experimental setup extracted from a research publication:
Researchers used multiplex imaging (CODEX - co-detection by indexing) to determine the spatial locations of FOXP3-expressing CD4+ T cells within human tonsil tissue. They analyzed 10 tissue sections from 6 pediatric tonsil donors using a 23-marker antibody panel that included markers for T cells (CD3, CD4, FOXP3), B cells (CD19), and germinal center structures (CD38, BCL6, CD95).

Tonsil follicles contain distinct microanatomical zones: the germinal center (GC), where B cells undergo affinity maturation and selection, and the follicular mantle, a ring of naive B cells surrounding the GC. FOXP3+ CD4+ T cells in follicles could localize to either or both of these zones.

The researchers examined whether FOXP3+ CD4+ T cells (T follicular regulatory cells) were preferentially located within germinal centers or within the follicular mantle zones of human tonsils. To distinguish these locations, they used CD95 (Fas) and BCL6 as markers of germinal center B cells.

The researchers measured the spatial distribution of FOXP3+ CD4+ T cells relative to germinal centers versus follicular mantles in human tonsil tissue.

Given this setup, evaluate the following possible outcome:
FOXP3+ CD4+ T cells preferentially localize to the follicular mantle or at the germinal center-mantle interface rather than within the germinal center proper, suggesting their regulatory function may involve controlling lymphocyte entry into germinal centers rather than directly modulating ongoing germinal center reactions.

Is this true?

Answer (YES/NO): YES